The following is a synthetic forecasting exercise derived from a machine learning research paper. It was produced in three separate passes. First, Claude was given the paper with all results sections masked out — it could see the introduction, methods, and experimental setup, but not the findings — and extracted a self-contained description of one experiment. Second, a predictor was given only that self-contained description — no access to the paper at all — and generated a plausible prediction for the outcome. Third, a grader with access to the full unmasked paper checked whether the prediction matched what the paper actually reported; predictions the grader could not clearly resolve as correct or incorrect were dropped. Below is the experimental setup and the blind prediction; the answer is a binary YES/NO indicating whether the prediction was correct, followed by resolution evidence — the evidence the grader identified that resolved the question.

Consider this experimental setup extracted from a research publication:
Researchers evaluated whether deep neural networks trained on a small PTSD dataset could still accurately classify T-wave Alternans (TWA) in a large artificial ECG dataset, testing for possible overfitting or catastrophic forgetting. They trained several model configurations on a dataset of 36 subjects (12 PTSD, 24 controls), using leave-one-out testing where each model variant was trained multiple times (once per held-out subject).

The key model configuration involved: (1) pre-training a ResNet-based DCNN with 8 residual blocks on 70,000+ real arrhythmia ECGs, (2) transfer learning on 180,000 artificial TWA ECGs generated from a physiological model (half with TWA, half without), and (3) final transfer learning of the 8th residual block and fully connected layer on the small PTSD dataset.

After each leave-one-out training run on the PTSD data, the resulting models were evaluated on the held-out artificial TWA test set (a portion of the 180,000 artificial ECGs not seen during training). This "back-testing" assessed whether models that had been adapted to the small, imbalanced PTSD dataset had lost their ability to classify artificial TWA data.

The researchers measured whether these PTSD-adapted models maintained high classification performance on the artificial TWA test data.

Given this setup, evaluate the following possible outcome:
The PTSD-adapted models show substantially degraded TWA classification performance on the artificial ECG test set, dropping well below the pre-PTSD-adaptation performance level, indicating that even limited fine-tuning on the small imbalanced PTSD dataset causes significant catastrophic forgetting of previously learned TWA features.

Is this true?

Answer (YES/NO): NO